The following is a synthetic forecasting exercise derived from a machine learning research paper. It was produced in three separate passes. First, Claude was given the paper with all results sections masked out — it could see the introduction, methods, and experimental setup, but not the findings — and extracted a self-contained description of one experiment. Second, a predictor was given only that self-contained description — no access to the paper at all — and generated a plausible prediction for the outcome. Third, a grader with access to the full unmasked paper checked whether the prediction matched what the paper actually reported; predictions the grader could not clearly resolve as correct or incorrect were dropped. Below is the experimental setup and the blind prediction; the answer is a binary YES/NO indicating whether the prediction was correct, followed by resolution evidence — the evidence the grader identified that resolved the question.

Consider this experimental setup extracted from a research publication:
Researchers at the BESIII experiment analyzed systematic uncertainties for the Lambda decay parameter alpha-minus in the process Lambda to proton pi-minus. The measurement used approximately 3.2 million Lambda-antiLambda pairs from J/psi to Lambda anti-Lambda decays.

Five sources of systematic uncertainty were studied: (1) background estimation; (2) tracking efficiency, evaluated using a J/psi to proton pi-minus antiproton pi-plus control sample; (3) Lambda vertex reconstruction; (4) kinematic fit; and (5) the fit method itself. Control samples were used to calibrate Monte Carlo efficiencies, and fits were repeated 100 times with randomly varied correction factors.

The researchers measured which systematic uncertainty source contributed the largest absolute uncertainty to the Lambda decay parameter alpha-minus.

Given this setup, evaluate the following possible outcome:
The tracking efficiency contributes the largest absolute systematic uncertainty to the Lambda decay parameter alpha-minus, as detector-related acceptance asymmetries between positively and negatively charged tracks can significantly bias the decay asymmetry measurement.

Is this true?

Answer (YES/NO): YES